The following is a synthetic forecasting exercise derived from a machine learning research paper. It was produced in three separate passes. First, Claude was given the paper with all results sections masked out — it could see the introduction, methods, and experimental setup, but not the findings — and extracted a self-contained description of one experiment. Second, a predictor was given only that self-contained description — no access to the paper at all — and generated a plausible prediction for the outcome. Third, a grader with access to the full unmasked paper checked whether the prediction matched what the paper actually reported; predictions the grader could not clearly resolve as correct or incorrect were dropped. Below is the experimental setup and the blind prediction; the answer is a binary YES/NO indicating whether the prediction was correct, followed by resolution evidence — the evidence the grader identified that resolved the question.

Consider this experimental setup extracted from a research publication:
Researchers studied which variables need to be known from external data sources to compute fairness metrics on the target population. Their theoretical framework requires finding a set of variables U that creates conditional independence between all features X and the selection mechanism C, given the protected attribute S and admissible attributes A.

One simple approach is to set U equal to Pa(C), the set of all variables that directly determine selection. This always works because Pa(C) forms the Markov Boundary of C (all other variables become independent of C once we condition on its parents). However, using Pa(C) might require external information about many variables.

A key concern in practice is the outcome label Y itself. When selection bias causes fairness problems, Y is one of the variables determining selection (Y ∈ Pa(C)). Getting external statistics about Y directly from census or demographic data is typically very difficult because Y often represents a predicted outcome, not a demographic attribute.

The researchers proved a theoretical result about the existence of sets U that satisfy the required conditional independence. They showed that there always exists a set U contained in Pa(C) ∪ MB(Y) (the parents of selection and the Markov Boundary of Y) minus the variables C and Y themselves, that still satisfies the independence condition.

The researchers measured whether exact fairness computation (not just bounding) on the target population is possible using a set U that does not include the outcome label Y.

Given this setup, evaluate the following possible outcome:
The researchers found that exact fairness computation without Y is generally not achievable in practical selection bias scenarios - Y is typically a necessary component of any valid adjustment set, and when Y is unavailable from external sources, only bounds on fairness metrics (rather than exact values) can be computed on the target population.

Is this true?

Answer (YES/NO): NO